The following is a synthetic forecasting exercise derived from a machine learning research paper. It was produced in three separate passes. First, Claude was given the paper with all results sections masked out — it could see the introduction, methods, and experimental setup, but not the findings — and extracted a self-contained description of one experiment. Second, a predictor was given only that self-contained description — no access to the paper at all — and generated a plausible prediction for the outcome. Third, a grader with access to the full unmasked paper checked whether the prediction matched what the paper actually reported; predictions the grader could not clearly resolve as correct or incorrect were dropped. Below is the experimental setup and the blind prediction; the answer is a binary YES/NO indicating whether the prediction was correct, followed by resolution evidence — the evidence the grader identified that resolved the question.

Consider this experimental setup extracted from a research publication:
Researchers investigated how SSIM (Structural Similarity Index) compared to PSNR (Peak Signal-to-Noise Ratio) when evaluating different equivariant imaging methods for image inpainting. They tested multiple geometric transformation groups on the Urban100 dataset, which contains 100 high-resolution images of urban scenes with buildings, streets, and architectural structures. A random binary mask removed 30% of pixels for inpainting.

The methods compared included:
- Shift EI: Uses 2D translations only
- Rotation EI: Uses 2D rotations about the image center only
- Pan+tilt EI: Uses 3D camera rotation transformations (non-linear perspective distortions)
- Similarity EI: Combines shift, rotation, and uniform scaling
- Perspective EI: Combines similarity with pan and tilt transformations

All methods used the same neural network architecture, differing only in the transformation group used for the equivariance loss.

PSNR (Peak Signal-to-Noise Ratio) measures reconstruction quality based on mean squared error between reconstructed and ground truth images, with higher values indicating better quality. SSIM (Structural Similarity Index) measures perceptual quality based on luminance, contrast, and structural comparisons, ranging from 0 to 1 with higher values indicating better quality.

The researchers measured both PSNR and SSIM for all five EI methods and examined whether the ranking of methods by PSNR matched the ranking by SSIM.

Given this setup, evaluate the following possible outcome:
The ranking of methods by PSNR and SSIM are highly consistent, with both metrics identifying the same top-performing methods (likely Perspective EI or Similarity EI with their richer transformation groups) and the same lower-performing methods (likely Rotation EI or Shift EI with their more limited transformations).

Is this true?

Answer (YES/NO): YES